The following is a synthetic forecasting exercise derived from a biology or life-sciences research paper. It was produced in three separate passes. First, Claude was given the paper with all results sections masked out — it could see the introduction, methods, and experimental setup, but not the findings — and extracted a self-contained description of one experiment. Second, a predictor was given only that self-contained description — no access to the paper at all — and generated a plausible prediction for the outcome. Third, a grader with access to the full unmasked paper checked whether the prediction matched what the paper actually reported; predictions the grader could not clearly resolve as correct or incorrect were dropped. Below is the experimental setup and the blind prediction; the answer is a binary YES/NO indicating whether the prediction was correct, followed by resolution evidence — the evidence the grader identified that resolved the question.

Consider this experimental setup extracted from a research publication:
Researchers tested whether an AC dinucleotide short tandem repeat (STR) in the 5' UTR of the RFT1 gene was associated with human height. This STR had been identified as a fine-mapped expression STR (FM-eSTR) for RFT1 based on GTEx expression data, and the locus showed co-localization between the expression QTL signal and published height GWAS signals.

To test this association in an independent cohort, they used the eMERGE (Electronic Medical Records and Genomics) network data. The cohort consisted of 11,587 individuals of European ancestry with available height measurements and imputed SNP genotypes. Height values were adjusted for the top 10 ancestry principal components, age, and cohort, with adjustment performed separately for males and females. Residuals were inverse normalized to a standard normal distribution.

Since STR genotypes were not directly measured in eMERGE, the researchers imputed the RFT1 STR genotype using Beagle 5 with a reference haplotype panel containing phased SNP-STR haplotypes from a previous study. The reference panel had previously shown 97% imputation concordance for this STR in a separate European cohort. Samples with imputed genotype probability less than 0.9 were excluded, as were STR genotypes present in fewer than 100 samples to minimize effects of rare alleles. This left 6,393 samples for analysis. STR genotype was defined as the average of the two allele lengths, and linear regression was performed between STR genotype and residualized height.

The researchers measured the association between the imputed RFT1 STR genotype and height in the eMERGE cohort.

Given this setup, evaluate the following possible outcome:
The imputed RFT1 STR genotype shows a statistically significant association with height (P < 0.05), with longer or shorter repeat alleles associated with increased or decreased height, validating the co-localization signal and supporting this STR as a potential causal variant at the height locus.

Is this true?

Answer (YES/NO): YES